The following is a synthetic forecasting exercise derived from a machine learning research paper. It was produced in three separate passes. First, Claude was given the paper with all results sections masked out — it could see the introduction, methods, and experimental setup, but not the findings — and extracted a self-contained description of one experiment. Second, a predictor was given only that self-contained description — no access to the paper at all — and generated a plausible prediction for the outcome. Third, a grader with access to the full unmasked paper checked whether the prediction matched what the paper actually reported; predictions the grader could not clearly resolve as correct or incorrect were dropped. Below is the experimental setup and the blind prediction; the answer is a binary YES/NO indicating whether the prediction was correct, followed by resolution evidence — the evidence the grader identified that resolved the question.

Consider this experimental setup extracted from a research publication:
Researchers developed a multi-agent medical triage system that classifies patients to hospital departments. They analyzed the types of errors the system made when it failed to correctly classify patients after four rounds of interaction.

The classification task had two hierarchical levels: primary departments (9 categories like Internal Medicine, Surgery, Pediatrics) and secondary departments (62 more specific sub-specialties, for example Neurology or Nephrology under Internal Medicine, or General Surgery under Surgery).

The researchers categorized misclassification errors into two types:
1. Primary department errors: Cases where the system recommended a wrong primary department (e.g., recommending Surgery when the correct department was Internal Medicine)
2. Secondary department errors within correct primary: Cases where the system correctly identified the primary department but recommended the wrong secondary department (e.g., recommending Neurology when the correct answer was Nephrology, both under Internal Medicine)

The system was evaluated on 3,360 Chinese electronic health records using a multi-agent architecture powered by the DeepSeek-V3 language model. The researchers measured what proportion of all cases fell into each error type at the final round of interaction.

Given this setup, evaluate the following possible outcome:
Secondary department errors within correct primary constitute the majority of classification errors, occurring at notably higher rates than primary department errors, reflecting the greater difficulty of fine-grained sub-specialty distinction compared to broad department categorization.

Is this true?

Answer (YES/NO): YES